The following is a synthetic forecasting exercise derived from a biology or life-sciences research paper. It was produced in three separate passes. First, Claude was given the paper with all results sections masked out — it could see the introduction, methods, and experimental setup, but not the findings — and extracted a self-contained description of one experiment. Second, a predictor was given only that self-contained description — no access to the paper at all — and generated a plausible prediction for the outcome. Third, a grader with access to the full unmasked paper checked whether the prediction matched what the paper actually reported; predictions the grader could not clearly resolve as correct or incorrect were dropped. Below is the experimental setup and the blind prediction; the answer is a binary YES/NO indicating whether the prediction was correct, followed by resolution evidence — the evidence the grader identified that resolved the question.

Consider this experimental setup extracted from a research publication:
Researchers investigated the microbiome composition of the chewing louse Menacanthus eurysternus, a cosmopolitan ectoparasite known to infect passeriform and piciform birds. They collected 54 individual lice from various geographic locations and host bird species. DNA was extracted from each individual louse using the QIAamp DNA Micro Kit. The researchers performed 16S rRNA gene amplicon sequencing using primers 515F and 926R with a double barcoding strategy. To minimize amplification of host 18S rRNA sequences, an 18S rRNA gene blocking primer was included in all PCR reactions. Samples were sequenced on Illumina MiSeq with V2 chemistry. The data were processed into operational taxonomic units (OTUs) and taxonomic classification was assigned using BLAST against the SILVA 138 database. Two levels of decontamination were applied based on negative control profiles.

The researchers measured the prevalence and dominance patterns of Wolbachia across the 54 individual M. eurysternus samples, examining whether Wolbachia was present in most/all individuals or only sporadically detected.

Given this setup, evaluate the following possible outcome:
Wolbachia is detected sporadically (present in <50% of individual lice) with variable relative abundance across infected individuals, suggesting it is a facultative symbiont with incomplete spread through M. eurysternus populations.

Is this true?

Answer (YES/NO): NO